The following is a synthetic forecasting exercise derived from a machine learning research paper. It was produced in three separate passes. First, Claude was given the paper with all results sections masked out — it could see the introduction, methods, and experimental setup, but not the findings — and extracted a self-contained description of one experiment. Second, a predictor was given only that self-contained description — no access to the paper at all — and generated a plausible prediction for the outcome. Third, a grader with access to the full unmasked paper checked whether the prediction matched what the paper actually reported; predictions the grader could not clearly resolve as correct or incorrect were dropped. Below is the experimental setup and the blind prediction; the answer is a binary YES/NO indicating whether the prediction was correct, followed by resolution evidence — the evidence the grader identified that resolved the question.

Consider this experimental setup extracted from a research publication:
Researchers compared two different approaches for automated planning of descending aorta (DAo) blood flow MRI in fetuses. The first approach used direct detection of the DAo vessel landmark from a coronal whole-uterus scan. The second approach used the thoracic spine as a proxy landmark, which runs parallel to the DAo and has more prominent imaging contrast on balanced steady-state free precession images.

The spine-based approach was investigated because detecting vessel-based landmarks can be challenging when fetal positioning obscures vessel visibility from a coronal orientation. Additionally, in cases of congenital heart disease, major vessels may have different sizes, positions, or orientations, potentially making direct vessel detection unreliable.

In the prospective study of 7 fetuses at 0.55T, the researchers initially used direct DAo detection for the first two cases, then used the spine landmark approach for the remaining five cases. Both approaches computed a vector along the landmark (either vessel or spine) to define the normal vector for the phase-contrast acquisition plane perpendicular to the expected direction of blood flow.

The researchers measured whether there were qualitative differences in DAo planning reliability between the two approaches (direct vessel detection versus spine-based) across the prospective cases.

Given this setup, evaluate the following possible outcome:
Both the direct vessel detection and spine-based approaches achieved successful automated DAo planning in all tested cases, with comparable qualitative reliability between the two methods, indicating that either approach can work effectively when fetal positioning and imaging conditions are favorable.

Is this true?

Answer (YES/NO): NO